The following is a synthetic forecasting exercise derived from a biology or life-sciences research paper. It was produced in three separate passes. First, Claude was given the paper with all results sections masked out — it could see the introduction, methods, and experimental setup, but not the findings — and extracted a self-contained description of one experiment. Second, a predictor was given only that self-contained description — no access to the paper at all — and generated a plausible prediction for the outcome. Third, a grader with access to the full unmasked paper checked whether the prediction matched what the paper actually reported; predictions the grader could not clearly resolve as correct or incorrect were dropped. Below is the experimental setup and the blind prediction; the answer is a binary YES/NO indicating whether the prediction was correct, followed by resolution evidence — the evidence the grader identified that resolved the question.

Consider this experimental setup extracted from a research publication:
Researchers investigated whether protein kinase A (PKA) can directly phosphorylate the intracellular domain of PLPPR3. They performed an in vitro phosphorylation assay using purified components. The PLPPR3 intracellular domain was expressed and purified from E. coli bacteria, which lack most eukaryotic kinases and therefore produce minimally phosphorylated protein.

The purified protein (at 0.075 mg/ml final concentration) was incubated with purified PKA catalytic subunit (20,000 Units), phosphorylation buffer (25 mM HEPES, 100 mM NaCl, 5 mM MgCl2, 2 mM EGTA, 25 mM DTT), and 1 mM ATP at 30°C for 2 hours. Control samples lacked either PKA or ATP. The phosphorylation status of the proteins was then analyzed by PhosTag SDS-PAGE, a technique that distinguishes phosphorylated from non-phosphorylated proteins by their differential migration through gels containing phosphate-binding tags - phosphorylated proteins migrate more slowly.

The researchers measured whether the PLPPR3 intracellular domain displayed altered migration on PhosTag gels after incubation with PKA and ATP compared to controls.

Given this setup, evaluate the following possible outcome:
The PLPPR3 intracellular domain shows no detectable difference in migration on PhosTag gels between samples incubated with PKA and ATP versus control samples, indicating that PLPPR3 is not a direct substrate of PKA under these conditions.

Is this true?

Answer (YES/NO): NO